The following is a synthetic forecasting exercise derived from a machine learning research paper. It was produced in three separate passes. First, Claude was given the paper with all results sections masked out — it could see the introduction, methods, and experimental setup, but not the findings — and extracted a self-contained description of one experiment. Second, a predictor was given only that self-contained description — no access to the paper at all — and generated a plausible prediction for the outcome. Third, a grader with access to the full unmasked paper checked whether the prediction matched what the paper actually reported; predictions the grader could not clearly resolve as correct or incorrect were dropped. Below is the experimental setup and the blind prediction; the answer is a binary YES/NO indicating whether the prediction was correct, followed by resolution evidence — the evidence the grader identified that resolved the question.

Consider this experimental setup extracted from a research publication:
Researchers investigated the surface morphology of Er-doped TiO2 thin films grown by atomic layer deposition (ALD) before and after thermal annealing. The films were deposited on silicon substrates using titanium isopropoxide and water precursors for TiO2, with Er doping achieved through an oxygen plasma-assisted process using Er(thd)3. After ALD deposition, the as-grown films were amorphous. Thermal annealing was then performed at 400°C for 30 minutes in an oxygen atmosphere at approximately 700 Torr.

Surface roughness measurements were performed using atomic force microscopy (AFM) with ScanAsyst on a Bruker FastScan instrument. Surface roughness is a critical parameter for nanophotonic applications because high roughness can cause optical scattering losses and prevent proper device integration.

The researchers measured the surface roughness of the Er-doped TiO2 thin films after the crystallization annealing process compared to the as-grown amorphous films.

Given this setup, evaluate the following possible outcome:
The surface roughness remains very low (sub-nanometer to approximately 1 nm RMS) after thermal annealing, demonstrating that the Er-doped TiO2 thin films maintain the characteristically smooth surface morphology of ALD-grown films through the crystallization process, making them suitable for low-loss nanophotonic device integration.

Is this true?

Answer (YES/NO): YES